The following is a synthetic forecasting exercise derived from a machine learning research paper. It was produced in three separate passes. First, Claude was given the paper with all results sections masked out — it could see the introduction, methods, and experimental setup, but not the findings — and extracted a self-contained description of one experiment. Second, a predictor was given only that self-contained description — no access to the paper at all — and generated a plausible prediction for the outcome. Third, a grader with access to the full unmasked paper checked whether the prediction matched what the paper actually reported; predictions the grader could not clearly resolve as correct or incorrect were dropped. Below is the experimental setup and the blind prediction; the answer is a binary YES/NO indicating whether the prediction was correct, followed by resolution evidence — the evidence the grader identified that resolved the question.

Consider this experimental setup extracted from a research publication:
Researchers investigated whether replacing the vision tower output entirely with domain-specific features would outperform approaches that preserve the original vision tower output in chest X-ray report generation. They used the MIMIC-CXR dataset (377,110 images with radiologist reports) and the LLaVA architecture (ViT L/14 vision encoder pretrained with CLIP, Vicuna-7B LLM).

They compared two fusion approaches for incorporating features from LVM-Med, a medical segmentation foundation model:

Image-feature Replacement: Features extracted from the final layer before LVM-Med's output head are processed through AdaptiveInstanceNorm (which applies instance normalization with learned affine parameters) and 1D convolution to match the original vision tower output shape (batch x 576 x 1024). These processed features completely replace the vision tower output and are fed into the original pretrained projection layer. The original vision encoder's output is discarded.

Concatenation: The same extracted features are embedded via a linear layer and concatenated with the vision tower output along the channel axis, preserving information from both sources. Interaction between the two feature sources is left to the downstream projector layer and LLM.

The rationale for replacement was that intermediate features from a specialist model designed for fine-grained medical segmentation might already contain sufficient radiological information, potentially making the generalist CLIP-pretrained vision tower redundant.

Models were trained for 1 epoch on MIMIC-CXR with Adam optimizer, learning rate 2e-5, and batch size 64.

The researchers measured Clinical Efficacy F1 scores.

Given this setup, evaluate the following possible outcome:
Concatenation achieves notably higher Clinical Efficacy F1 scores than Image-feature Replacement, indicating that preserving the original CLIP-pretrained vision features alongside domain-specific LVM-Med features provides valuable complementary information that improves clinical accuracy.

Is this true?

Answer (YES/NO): YES